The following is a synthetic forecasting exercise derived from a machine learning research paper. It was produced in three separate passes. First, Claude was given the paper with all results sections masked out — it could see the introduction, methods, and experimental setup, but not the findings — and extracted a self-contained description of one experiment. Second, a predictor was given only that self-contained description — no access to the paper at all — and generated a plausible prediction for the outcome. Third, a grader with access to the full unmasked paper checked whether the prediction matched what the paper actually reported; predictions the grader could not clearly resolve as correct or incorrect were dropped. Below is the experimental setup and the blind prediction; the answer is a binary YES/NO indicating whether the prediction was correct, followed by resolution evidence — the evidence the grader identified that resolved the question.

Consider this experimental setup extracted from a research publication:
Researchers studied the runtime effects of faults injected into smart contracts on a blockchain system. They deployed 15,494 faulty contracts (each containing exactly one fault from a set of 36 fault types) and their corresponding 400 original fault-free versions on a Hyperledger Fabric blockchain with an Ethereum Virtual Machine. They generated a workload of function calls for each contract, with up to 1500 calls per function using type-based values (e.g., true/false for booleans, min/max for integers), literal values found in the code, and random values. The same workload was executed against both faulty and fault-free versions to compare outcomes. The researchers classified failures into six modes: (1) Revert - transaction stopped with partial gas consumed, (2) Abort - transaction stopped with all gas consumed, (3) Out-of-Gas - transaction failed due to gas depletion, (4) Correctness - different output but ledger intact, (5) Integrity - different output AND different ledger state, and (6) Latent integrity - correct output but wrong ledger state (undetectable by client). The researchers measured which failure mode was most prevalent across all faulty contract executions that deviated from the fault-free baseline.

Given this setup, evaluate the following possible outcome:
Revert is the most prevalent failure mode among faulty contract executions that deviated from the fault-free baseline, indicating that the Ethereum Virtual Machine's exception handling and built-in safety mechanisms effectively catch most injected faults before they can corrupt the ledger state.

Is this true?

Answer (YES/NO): YES